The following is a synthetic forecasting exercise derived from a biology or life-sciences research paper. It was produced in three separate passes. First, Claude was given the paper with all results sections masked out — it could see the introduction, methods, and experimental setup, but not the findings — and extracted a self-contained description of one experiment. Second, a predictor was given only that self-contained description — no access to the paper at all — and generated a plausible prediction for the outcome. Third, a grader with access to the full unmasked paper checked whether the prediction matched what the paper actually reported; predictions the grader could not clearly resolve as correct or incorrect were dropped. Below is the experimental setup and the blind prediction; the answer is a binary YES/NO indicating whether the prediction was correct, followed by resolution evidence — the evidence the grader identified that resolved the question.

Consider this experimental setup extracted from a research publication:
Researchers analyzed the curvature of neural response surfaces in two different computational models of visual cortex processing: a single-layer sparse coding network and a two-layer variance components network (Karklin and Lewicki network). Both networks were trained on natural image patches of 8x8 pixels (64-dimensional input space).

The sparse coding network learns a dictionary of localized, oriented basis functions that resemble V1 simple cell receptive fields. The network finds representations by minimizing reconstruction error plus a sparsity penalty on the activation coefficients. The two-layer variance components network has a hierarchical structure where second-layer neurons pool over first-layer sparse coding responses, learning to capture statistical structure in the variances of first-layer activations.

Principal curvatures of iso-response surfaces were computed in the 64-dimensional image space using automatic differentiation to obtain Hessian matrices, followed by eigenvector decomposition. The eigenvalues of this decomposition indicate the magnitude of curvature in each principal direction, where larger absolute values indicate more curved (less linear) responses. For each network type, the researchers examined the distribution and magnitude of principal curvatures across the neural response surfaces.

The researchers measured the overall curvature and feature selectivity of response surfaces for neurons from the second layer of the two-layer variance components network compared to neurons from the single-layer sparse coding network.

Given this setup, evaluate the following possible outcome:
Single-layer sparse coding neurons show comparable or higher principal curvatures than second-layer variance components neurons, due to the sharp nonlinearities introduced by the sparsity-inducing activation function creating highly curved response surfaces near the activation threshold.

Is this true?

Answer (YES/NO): NO